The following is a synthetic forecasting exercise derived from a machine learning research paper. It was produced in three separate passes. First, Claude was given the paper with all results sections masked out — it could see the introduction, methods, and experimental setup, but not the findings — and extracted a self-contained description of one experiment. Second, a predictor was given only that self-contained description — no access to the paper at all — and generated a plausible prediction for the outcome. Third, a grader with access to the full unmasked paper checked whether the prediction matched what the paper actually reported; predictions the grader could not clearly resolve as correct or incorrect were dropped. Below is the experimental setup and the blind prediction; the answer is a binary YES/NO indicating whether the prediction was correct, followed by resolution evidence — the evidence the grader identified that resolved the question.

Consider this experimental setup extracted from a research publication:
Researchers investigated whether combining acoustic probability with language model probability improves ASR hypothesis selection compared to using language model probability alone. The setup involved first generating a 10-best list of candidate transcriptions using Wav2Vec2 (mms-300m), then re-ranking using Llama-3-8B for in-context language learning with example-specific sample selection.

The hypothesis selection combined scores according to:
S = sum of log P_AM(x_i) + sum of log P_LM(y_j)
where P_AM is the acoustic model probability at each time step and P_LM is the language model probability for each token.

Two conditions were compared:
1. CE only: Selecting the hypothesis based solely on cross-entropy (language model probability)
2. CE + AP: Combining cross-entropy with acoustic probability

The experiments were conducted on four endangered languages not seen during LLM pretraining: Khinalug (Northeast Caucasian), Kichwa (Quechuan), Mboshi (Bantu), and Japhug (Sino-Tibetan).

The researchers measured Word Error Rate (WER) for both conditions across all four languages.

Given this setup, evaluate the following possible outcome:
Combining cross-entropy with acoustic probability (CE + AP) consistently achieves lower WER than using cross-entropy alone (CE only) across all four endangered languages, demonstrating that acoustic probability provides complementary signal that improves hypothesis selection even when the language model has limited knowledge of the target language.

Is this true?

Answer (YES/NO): NO